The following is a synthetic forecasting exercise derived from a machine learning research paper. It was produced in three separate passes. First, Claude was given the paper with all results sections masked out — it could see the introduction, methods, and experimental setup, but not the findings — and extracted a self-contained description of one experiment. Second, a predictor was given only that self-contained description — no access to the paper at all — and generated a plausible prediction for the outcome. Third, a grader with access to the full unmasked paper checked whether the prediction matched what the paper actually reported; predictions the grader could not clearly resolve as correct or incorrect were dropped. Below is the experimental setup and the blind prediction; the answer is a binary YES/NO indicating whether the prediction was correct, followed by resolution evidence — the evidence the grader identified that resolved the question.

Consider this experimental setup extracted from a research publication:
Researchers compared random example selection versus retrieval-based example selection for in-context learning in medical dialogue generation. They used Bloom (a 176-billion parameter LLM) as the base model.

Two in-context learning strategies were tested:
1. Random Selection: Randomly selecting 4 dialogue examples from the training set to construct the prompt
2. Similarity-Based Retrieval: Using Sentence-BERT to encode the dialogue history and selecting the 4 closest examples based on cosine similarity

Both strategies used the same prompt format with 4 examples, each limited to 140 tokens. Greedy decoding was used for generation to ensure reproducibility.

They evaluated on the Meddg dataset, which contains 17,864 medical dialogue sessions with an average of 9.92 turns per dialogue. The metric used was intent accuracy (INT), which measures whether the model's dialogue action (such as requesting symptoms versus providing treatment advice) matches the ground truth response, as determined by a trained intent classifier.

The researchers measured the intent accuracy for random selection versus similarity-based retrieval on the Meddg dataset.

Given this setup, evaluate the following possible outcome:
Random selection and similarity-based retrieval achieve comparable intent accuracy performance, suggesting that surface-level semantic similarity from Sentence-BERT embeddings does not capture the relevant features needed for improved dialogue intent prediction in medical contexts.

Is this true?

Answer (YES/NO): NO